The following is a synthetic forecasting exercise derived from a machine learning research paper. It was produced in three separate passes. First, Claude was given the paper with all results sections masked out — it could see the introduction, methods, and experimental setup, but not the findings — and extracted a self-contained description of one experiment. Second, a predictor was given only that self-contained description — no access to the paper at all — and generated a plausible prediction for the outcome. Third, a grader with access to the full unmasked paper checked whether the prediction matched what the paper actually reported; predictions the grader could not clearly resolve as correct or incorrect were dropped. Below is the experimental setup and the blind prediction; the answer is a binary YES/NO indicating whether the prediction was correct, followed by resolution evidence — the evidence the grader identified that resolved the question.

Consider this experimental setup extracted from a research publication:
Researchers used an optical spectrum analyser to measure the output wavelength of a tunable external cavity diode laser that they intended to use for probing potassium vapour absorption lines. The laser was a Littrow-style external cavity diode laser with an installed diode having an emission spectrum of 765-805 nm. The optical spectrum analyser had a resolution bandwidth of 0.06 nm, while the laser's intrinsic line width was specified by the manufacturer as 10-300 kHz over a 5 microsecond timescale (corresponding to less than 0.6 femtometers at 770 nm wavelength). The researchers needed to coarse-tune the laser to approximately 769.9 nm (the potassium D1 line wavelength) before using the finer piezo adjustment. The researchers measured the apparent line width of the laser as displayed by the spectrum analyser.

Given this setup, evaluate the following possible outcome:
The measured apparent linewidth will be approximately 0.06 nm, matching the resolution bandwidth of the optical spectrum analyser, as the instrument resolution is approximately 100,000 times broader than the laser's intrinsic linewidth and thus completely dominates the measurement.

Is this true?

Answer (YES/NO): YES